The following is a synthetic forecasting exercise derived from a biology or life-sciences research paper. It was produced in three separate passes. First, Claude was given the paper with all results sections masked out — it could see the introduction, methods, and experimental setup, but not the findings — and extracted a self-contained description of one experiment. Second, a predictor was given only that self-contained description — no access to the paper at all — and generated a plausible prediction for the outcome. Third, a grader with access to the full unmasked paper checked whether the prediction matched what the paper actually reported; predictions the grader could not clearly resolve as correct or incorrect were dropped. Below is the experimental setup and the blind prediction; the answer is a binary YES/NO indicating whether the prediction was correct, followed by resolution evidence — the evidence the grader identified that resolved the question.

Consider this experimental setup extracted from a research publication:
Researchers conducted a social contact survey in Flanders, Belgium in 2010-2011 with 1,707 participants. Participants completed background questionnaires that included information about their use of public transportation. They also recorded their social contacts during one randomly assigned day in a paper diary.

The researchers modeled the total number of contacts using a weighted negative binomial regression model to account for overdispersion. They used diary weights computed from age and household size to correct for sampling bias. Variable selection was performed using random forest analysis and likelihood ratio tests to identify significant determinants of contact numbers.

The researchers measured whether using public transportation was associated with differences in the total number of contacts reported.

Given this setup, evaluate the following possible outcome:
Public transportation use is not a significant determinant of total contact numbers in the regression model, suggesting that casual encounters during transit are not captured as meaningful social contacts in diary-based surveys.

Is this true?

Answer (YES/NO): NO